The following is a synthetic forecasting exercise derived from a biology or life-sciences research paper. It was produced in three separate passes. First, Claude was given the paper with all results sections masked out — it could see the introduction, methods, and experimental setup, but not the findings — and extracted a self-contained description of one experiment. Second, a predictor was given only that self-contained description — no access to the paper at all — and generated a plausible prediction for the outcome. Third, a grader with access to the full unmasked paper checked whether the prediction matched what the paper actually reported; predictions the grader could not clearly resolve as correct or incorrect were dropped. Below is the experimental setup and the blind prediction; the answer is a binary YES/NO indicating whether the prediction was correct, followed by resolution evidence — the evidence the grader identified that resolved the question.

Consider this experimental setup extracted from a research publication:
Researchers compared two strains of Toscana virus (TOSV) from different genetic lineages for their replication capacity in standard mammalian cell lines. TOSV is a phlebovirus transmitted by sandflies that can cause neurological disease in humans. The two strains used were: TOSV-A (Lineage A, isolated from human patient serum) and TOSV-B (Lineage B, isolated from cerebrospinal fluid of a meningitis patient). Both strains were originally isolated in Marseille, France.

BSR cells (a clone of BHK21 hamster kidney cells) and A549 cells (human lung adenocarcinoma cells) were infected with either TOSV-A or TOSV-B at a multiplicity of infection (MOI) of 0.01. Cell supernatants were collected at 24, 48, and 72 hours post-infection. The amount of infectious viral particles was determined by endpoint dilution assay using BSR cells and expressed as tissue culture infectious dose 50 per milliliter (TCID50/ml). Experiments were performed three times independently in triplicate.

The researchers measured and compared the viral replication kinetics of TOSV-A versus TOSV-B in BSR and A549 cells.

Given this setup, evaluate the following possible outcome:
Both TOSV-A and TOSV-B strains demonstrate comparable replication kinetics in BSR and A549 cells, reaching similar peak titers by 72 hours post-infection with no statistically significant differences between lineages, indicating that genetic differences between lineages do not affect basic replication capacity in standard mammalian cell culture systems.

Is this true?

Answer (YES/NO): NO